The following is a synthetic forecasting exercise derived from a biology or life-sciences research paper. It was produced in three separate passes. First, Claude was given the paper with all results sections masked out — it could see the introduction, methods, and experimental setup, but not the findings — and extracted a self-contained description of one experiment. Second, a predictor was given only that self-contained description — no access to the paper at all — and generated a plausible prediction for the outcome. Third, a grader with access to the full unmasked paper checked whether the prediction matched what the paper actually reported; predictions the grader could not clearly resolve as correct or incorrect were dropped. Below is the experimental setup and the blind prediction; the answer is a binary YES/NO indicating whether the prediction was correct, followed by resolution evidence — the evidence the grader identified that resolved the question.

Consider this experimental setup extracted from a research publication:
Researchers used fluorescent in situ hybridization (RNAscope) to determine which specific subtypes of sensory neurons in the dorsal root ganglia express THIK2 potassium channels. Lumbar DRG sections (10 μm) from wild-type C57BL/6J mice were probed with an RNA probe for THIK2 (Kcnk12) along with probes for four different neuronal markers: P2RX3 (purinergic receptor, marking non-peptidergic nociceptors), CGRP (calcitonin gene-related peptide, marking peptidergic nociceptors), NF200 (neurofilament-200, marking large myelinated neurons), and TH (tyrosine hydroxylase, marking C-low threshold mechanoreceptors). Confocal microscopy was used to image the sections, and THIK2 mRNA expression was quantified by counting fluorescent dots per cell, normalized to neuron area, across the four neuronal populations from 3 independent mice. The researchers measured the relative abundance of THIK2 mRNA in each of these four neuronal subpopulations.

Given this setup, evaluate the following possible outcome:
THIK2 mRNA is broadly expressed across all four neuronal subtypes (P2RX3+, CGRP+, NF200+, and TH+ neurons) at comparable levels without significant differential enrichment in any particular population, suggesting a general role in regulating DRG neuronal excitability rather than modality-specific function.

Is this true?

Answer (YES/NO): NO